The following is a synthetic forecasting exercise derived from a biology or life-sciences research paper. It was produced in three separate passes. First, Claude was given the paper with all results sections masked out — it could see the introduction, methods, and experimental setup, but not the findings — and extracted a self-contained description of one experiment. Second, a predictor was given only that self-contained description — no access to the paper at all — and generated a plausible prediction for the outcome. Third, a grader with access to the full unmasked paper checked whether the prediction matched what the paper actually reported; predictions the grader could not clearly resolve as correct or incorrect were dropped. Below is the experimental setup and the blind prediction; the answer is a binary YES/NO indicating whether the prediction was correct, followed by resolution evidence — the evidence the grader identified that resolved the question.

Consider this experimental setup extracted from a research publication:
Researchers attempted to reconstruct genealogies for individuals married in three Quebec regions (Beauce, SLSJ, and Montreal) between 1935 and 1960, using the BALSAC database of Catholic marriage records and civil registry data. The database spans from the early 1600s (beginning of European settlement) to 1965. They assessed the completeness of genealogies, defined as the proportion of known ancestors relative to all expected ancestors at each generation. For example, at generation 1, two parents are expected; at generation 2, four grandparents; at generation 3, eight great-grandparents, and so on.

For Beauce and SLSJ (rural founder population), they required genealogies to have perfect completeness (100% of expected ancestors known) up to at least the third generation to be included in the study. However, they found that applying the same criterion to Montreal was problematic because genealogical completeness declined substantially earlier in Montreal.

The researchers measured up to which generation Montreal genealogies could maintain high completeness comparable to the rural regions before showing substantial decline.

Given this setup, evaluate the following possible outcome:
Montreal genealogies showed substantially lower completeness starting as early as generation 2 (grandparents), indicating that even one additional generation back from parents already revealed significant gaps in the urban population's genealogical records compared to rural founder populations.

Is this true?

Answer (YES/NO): NO